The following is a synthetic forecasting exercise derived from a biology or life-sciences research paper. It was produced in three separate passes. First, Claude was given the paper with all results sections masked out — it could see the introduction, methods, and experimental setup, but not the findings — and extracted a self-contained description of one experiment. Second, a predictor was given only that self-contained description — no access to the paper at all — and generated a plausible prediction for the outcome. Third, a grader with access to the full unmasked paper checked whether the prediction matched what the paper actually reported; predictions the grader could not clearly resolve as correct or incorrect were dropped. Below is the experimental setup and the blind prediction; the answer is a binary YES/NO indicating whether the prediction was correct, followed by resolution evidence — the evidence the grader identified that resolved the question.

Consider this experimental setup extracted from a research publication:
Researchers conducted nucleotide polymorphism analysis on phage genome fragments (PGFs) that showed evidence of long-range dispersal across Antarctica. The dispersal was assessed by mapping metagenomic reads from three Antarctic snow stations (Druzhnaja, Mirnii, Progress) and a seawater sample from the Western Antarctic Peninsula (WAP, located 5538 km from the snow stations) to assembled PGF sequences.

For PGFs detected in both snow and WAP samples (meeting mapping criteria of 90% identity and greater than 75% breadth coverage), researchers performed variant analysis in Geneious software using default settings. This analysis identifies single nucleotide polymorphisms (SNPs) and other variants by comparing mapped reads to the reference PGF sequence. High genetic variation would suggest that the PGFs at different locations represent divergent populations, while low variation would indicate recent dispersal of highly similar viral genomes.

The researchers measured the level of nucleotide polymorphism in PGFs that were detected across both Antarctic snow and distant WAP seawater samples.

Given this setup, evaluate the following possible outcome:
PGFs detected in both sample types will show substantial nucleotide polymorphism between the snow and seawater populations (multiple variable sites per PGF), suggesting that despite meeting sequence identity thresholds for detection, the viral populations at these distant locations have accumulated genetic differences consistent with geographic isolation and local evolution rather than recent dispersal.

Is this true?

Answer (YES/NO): NO